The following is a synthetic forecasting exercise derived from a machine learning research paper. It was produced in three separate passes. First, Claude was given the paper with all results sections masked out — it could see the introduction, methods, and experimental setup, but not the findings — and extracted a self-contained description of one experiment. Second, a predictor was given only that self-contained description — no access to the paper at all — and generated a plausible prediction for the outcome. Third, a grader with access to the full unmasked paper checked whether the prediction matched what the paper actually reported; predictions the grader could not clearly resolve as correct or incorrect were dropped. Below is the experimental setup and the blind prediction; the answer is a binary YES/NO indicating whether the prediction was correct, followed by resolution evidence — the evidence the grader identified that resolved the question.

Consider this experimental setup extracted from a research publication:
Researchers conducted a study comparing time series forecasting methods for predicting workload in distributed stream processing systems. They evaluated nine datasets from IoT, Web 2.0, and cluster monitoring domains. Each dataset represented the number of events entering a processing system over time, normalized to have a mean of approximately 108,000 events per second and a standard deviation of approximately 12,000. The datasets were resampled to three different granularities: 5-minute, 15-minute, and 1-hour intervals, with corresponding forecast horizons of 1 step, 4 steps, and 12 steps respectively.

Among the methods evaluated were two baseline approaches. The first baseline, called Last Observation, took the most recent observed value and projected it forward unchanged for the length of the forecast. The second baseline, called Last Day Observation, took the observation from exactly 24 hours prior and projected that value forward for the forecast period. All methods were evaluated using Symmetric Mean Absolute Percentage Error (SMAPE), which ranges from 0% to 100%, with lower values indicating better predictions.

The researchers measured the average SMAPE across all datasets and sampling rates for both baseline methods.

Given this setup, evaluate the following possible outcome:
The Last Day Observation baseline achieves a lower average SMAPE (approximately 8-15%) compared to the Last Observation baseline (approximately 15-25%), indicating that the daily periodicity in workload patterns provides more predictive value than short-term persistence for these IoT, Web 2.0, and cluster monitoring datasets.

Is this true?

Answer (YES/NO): NO